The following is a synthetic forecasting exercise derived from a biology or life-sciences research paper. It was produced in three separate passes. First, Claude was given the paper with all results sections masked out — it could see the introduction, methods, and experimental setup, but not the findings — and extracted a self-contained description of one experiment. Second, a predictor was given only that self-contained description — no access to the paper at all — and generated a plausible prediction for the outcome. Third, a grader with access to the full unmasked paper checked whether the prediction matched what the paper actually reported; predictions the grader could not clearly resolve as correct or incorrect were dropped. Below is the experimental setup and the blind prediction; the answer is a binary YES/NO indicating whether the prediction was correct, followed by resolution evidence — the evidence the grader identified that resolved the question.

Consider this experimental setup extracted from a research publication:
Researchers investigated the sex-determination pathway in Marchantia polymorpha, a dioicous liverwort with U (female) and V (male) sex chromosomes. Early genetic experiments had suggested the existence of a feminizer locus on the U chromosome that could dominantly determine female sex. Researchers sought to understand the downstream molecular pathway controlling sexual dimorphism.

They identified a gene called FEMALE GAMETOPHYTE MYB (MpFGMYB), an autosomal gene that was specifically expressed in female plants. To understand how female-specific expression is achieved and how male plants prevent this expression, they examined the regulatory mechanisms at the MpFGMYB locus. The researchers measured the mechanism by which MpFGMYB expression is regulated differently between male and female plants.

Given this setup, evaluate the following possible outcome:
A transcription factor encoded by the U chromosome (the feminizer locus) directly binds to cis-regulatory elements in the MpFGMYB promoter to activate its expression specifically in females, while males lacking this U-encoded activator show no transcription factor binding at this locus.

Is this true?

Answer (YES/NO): NO